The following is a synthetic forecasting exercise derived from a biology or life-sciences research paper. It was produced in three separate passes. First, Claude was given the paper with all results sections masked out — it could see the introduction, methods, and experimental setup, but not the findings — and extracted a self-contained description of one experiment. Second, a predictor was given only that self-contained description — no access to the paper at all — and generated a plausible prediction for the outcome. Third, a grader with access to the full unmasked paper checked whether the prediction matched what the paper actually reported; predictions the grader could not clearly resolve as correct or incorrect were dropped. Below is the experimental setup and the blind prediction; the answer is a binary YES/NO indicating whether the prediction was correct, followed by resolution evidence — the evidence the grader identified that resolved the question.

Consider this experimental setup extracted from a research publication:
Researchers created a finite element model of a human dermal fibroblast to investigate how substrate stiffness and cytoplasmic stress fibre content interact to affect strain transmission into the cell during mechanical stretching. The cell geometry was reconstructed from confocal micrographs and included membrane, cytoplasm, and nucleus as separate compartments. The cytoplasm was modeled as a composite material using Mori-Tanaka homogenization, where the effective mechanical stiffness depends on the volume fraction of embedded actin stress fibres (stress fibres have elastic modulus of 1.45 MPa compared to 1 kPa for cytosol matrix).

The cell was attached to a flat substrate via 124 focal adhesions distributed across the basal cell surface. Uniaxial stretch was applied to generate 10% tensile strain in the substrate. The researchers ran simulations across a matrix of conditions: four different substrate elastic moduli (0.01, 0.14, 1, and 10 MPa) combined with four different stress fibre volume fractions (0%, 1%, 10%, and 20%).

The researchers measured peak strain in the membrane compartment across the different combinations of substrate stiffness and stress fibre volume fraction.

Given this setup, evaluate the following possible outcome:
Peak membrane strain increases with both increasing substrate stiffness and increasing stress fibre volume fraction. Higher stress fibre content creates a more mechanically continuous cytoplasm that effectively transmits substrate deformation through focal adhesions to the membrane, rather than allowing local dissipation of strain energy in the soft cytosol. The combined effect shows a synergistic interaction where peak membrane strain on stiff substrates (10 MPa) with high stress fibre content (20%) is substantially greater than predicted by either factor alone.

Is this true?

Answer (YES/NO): NO